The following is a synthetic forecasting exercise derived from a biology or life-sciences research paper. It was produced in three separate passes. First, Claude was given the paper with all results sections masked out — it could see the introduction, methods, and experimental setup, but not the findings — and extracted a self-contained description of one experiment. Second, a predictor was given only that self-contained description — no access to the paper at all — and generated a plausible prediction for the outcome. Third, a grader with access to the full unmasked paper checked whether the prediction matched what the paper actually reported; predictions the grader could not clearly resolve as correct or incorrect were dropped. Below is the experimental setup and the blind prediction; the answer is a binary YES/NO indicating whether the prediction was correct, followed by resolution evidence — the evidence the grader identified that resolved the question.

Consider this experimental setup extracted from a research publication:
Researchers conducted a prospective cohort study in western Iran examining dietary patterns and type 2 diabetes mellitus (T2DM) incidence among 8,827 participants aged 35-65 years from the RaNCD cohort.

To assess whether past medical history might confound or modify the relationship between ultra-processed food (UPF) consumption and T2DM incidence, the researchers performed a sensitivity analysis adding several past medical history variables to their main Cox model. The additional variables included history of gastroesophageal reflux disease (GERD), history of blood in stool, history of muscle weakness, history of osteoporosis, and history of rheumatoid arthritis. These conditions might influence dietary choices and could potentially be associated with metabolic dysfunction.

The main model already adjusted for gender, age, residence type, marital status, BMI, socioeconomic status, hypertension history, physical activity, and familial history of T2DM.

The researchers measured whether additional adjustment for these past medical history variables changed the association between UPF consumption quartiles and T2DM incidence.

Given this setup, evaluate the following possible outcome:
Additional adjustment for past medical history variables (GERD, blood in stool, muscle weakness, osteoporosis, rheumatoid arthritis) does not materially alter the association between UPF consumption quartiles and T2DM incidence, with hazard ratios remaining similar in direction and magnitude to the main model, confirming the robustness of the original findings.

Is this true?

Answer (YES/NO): YES